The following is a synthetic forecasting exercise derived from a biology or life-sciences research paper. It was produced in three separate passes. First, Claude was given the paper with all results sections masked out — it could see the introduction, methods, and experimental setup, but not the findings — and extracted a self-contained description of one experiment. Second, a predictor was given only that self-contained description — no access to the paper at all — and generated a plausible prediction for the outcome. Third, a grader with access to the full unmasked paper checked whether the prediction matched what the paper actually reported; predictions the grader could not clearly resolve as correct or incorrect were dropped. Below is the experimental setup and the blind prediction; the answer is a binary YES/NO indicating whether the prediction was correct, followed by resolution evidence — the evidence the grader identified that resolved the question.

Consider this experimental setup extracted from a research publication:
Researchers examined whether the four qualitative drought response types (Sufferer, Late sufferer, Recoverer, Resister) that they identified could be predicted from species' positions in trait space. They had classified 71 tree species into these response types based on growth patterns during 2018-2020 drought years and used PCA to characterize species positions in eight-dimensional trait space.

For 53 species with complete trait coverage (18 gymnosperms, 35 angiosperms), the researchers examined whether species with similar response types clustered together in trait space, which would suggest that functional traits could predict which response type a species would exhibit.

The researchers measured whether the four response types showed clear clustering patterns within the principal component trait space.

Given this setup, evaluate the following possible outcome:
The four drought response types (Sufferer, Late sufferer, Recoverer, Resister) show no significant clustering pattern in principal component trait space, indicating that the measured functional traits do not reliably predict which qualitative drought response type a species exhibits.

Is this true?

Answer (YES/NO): YES